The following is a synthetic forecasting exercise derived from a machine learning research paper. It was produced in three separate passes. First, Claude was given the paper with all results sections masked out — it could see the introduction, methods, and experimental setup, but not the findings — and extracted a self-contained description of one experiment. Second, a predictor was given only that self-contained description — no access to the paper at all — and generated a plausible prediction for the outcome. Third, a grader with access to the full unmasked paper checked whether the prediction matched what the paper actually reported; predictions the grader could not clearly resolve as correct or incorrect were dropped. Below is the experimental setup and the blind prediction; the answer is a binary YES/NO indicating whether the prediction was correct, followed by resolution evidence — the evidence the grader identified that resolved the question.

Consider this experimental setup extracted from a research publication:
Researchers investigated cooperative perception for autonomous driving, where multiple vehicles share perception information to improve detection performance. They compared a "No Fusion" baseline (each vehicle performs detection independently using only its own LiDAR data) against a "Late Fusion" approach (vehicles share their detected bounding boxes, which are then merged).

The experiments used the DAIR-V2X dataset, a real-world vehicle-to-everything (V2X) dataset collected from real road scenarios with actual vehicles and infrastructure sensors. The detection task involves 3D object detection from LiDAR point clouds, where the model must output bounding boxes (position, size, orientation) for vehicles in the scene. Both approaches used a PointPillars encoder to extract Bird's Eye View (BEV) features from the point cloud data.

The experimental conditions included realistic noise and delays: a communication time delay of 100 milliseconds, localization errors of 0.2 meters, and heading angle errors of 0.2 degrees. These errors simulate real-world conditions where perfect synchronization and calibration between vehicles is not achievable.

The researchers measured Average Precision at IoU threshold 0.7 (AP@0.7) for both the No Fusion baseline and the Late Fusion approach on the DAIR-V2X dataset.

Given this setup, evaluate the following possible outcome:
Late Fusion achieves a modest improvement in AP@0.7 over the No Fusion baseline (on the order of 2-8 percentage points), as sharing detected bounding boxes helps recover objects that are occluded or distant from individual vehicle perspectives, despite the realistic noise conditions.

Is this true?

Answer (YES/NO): NO